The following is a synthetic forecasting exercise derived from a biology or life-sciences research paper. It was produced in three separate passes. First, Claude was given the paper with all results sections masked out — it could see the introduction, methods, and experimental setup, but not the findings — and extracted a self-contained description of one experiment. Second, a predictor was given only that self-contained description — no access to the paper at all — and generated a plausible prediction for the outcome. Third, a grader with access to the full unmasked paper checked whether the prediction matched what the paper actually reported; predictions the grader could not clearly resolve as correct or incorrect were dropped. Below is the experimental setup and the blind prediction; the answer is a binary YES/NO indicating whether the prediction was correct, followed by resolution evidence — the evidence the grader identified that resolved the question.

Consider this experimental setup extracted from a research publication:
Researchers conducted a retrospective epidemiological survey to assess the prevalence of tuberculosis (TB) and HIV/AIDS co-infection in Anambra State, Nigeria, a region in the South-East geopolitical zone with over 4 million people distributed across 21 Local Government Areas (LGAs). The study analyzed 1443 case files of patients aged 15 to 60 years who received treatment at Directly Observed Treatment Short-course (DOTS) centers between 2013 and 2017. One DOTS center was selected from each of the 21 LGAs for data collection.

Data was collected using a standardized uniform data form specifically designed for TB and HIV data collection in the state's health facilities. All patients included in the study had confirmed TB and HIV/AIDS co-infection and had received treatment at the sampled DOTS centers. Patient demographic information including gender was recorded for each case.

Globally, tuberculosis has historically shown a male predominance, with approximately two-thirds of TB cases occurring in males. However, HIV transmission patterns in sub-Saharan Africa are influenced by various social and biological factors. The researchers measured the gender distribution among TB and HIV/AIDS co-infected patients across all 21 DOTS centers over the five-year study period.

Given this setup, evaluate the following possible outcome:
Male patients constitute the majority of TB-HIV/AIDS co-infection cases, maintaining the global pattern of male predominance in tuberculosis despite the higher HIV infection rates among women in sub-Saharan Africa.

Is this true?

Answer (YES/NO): NO